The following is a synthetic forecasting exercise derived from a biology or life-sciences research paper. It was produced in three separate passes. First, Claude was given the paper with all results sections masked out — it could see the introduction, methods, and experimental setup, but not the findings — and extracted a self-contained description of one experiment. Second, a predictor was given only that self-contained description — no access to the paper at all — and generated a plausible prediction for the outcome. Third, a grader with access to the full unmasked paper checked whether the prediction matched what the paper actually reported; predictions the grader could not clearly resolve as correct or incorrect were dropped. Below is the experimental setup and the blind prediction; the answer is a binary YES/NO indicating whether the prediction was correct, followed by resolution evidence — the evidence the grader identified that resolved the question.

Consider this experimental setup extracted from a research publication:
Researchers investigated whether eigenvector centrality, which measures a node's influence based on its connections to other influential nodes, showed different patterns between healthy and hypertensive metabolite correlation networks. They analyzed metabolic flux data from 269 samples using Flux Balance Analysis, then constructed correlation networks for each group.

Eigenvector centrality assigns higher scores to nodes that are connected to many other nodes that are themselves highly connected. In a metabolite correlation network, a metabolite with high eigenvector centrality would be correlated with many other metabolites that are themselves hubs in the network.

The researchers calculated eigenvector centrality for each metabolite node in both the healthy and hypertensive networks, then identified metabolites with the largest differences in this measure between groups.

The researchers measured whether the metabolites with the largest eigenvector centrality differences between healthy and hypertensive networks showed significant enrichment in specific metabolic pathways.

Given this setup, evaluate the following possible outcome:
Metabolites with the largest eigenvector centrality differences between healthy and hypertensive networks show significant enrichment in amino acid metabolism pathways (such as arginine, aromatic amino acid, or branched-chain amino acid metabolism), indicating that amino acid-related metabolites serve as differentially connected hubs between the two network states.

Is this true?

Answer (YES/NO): NO